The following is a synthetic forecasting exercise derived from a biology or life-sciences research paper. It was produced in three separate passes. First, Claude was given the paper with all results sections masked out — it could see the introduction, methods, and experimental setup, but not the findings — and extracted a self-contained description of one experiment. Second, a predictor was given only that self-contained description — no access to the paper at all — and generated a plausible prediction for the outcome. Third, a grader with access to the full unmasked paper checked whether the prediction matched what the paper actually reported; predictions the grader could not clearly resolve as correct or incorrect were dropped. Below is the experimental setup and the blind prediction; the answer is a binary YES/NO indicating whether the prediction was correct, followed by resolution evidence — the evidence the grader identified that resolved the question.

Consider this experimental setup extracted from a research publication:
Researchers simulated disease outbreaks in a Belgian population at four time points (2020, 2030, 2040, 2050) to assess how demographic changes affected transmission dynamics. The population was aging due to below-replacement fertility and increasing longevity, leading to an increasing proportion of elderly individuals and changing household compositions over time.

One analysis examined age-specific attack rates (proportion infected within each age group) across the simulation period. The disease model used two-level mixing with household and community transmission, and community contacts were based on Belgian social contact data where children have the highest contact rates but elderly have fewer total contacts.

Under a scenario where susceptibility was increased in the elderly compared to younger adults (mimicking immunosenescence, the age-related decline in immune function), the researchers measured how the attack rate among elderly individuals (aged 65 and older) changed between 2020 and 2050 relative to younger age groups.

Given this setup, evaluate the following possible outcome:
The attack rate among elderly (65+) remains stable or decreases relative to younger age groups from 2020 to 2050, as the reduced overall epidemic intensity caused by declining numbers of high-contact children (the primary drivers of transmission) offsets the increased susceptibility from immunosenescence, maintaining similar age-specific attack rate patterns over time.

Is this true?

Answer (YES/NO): YES